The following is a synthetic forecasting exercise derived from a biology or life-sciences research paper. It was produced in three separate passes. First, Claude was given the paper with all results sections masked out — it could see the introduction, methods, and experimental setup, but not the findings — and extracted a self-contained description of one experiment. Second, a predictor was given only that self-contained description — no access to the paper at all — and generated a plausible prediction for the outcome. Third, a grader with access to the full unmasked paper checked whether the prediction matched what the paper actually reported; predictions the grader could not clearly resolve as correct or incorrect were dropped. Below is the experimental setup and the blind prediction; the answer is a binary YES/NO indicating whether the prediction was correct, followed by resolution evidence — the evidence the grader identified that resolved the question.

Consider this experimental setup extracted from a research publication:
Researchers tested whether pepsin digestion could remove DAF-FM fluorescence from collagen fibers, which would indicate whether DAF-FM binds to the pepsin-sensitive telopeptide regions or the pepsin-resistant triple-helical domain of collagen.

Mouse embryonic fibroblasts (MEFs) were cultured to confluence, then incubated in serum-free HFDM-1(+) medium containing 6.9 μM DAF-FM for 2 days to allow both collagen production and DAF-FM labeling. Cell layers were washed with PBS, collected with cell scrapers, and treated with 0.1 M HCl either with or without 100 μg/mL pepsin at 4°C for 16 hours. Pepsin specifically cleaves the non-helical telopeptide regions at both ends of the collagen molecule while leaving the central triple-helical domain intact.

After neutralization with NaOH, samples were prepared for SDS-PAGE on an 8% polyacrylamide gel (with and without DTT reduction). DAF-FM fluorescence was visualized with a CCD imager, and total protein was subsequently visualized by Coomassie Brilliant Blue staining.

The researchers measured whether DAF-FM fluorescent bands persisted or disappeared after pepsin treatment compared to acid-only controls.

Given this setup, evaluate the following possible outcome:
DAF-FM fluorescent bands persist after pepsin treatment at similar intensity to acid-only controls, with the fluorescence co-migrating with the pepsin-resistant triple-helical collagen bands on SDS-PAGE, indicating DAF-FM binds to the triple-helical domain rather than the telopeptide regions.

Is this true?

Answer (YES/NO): NO